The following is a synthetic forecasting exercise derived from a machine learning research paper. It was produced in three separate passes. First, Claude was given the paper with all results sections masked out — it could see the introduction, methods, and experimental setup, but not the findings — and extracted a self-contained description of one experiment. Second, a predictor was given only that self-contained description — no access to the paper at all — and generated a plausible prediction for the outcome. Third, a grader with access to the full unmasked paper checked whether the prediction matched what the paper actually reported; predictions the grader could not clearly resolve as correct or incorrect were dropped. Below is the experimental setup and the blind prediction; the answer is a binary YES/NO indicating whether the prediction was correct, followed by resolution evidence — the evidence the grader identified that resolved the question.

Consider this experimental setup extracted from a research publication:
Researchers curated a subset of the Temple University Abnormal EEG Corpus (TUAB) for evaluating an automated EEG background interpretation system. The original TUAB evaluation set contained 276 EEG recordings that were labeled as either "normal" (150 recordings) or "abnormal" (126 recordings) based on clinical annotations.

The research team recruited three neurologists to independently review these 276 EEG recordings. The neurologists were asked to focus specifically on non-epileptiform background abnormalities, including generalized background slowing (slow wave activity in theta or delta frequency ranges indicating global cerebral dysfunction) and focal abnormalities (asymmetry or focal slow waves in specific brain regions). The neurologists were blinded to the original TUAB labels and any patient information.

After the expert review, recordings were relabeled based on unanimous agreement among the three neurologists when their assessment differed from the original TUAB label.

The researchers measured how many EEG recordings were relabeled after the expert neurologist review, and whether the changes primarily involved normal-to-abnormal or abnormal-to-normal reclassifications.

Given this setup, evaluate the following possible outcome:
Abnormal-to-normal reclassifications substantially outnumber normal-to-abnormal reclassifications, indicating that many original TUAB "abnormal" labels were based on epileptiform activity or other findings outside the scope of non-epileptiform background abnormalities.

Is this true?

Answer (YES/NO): YES